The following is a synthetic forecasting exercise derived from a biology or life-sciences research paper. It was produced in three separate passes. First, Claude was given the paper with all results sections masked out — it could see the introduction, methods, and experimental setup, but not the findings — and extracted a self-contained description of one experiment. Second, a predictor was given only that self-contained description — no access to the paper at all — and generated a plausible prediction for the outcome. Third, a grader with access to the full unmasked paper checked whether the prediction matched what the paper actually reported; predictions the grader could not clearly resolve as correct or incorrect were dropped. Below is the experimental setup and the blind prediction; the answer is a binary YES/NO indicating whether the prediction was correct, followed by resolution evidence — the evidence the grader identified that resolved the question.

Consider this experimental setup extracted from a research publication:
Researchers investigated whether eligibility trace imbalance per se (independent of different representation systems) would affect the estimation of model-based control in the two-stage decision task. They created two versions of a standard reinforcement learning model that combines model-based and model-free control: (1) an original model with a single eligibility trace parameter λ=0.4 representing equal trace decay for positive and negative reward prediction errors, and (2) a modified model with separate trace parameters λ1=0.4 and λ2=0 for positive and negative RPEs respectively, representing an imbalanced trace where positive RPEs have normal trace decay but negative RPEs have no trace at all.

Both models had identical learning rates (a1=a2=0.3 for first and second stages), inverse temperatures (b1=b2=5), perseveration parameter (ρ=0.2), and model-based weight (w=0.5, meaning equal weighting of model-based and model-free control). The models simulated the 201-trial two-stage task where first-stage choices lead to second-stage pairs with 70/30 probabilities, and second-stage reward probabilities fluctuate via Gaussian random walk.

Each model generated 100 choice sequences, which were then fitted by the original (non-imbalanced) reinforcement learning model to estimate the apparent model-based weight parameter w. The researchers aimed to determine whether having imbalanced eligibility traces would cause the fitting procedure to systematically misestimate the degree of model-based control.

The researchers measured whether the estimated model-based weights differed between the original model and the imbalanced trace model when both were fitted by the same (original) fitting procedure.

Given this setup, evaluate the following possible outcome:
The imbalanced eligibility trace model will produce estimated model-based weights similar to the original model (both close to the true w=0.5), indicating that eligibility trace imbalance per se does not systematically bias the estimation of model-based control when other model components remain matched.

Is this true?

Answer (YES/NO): YES